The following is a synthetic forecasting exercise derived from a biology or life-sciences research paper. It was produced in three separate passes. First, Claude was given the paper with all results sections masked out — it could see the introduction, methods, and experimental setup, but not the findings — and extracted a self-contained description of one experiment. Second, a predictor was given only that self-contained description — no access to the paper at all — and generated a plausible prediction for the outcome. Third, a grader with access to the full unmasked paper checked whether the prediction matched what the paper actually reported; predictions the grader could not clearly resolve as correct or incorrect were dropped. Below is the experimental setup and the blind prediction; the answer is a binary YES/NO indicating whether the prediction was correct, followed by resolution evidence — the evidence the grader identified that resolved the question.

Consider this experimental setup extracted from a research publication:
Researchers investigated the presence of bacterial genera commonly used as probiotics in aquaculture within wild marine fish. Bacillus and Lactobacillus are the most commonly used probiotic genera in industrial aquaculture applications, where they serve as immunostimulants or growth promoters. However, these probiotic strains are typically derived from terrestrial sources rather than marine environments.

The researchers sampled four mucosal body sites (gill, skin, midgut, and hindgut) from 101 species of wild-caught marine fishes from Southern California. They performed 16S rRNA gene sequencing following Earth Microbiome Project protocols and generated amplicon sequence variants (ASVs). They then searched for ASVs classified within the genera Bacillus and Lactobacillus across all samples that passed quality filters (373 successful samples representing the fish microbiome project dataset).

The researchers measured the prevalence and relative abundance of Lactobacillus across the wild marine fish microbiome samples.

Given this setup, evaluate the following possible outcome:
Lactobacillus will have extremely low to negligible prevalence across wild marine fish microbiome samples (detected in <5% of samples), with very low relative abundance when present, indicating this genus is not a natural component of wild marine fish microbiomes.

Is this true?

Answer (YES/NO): NO